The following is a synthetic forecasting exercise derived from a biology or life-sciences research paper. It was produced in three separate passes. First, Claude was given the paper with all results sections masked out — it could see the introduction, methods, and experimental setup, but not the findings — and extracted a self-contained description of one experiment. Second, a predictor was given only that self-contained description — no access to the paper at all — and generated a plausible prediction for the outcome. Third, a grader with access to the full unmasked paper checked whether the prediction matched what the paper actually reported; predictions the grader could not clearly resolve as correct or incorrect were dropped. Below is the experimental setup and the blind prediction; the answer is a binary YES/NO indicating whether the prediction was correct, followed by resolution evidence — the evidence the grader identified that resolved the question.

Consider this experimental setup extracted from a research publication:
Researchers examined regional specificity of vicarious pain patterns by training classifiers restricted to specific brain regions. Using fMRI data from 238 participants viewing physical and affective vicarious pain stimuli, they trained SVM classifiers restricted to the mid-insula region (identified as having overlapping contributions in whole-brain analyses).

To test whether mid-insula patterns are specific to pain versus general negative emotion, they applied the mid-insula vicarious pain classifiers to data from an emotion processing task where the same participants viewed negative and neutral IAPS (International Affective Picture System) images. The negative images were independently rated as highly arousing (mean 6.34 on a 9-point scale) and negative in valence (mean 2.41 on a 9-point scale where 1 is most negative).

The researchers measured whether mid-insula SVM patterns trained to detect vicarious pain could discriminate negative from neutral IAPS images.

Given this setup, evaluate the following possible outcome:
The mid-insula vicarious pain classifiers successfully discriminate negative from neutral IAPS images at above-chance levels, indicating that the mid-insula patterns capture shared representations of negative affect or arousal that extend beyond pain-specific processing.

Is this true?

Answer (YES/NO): NO